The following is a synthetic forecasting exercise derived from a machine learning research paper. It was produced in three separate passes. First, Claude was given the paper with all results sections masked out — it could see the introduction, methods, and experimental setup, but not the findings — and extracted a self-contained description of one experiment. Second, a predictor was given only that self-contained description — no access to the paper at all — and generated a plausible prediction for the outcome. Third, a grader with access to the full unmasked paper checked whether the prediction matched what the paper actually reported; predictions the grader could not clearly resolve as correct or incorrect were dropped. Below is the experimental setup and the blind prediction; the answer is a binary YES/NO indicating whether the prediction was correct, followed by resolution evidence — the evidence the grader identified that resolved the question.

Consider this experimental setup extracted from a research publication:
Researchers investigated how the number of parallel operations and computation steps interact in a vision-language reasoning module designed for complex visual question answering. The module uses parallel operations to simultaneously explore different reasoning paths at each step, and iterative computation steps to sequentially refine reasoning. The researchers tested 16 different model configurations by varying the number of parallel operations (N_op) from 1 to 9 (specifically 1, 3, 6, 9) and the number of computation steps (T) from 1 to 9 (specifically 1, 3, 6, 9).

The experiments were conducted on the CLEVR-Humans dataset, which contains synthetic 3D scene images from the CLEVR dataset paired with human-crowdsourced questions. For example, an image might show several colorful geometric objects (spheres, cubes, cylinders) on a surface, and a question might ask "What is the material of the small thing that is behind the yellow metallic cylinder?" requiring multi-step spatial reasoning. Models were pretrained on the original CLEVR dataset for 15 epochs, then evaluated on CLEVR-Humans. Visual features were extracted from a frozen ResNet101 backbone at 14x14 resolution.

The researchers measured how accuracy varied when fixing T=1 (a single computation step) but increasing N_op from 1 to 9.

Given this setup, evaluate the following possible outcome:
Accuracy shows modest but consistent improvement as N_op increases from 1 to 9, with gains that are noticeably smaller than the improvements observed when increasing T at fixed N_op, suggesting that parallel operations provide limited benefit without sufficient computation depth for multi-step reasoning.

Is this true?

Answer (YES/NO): NO